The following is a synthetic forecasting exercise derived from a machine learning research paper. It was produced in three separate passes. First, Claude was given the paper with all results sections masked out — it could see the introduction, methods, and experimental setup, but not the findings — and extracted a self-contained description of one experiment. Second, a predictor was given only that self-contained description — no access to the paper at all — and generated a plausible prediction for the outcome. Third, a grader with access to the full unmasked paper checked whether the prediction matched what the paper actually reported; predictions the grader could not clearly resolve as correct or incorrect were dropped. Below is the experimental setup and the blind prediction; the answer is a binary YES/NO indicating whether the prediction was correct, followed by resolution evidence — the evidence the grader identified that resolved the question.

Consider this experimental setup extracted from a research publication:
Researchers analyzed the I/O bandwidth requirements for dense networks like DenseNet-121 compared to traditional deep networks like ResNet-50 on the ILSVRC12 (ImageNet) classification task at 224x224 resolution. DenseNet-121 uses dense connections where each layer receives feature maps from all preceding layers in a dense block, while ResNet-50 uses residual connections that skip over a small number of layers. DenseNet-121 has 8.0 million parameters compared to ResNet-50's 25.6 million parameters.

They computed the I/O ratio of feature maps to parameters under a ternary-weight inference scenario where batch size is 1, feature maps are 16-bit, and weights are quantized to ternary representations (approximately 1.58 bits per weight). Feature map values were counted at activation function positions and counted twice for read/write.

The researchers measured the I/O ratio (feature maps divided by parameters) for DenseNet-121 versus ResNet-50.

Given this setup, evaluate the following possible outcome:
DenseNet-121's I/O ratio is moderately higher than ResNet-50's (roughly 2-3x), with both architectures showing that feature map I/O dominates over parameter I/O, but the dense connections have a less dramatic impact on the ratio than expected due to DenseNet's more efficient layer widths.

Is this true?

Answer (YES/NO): YES